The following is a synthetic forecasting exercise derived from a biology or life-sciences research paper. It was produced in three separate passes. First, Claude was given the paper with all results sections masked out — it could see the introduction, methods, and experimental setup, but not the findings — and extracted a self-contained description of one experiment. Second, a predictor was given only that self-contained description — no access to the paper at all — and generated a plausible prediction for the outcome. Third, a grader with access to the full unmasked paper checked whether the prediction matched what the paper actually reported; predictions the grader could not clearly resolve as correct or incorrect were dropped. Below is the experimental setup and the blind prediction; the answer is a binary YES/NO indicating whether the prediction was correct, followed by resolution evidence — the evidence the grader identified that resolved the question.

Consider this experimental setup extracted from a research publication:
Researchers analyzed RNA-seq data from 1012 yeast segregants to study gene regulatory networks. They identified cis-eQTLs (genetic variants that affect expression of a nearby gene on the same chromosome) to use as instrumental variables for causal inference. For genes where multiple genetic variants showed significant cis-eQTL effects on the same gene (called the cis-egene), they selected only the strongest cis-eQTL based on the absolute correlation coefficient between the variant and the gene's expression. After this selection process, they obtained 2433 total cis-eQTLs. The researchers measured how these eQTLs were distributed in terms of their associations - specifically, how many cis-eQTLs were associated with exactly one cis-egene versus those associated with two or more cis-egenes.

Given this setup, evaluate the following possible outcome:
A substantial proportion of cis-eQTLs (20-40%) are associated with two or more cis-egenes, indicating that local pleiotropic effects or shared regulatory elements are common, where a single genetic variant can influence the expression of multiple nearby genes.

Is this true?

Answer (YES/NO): NO